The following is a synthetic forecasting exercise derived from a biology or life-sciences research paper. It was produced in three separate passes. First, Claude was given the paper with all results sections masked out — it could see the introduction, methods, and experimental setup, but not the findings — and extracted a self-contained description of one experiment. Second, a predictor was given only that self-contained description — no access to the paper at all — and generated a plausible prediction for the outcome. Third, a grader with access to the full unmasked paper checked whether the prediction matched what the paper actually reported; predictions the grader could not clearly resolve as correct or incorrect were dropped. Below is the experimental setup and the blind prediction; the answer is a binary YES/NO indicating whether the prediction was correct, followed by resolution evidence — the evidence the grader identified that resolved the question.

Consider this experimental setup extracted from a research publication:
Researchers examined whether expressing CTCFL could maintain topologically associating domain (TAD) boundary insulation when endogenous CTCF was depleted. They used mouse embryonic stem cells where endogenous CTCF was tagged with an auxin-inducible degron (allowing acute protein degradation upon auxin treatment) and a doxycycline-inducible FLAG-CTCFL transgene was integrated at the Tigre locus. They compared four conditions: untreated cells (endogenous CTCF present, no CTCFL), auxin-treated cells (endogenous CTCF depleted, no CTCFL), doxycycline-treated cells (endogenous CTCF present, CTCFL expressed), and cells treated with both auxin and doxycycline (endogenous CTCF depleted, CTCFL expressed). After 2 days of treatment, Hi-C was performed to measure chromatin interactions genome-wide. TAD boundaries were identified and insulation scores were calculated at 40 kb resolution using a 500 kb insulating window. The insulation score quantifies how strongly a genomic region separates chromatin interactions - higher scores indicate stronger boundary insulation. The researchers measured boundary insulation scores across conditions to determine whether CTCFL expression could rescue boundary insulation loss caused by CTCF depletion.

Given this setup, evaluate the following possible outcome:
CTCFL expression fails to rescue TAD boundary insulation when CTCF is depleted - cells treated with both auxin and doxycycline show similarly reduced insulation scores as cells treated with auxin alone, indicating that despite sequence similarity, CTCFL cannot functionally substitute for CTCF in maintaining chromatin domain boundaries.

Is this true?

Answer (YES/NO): YES